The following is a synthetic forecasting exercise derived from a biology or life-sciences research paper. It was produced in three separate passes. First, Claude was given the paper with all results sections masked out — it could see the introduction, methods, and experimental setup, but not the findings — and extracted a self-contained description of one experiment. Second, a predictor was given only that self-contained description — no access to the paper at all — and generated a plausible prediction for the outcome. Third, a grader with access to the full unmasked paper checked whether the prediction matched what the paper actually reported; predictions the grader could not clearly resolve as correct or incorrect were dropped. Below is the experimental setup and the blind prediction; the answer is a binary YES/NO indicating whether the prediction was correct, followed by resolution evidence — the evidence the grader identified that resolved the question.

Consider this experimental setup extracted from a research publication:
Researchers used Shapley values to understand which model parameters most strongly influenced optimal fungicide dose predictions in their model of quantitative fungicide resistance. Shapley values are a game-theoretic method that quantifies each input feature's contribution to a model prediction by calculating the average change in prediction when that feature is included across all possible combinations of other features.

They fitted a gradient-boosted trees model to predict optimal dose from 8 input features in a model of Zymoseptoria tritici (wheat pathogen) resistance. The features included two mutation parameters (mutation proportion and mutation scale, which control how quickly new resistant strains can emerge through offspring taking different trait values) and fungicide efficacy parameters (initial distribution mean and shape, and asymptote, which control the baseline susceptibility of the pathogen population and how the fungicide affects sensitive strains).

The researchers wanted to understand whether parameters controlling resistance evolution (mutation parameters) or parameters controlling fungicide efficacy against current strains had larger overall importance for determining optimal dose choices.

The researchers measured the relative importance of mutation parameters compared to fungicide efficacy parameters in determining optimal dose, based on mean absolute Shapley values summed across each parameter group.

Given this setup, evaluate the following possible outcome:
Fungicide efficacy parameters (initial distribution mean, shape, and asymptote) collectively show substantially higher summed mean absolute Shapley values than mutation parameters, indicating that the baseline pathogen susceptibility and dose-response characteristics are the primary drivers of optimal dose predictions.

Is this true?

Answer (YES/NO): NO